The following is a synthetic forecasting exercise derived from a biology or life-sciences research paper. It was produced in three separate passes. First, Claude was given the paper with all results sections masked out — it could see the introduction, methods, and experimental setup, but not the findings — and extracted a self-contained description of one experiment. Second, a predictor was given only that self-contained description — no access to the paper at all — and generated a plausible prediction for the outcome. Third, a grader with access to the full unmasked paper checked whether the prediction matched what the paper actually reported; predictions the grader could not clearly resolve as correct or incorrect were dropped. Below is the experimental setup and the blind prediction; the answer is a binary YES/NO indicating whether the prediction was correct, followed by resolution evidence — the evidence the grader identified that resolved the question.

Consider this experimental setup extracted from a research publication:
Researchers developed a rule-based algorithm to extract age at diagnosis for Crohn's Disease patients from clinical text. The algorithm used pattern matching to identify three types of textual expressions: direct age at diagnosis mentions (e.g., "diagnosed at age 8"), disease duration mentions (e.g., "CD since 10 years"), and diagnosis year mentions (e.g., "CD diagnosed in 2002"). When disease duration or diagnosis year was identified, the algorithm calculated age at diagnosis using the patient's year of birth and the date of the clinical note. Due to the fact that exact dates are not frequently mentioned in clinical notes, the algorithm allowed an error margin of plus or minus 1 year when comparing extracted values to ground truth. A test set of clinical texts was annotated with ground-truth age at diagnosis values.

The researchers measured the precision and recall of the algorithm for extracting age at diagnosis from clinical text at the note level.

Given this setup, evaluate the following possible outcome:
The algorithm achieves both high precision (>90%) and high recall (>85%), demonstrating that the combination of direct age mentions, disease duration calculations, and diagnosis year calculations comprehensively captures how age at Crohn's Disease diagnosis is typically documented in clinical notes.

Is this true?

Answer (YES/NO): NO